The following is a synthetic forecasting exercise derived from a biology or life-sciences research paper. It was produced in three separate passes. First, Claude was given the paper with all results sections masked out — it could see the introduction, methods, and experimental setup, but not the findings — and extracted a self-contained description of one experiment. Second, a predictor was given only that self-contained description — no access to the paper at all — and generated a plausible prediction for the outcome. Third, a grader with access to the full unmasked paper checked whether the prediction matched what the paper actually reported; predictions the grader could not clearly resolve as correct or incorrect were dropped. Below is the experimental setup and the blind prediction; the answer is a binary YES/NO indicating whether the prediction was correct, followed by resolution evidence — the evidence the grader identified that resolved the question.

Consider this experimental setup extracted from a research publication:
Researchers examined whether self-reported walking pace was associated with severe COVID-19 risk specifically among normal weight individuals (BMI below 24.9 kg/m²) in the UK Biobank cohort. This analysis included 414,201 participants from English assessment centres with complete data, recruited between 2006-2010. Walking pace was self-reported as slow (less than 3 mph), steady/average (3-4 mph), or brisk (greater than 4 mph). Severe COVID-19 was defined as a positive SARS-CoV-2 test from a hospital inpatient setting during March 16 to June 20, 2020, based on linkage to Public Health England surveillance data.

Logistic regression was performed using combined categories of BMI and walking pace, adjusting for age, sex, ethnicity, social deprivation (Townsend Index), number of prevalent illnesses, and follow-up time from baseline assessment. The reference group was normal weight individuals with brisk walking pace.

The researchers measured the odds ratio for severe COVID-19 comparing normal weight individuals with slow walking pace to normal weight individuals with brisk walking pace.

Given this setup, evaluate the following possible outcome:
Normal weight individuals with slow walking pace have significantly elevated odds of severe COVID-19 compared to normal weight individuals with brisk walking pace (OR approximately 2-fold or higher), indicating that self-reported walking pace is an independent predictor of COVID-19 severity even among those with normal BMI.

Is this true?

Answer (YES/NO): YES